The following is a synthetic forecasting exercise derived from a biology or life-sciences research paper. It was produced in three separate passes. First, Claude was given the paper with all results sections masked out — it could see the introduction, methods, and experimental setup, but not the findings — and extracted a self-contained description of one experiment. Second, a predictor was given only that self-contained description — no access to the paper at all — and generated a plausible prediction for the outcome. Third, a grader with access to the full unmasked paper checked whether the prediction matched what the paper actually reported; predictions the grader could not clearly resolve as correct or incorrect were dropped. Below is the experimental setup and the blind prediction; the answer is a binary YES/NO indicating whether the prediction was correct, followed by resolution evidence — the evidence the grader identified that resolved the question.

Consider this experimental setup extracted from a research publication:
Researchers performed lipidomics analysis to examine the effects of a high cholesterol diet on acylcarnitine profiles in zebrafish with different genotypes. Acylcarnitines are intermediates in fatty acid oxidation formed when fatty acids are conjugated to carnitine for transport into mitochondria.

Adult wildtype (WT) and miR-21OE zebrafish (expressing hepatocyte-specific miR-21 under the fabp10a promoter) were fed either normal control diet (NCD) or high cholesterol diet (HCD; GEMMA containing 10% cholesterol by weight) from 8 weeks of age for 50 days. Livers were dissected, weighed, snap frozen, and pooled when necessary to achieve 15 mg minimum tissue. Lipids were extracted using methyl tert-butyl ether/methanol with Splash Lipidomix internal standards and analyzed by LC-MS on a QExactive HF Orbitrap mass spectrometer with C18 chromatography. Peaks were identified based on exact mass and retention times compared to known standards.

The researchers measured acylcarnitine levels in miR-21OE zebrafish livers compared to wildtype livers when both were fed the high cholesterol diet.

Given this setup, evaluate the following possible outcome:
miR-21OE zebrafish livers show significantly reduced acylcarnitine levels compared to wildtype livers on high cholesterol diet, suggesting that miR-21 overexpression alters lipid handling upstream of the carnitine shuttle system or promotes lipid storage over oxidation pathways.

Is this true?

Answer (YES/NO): NO